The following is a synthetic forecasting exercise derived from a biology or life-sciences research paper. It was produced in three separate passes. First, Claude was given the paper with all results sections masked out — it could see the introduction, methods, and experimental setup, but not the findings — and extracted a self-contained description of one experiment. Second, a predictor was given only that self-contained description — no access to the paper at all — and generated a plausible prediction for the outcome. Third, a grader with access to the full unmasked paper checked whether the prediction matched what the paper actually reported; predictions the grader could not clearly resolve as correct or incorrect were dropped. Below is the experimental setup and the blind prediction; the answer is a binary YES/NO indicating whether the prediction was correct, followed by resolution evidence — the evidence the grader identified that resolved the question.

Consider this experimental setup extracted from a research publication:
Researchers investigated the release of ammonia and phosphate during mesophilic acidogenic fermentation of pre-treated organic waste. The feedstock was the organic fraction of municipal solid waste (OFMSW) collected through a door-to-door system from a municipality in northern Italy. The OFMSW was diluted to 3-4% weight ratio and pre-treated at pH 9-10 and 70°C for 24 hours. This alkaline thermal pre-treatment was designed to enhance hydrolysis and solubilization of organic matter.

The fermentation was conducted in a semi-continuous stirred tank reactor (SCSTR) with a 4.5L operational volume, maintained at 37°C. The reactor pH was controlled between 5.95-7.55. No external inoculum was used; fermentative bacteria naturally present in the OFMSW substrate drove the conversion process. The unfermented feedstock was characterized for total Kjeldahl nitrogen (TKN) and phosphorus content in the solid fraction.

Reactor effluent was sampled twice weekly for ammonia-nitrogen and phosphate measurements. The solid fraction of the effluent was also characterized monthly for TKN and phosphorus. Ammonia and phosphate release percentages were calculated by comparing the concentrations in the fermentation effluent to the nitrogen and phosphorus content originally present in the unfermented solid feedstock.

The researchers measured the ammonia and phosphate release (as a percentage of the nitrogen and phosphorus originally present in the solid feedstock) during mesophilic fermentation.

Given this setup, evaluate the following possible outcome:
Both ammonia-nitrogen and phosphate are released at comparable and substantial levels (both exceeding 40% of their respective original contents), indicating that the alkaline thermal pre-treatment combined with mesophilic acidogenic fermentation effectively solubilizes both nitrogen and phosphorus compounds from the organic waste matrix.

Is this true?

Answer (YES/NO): NO